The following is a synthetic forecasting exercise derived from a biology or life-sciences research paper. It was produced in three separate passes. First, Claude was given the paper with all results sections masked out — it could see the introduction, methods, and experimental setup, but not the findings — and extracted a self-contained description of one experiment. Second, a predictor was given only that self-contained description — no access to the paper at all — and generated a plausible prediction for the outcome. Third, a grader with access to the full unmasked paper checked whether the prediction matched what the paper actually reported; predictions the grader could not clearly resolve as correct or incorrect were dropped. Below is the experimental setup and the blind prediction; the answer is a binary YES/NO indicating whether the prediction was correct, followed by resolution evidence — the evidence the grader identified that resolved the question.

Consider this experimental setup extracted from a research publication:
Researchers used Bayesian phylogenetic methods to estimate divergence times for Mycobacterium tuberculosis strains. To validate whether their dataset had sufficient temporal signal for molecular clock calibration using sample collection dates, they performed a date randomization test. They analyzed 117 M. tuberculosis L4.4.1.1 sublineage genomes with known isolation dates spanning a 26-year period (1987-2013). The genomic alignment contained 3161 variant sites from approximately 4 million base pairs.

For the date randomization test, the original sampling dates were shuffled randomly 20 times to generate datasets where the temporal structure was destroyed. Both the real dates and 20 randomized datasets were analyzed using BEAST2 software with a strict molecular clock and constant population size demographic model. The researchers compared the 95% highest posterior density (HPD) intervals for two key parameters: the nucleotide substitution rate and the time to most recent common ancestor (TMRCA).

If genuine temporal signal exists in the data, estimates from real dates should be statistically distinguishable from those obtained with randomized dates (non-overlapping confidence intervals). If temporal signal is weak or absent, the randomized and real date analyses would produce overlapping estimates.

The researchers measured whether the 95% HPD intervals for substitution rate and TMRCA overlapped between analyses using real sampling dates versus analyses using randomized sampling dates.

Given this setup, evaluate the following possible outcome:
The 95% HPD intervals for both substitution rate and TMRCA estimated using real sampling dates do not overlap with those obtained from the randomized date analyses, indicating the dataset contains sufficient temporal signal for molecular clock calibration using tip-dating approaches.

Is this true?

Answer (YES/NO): YES